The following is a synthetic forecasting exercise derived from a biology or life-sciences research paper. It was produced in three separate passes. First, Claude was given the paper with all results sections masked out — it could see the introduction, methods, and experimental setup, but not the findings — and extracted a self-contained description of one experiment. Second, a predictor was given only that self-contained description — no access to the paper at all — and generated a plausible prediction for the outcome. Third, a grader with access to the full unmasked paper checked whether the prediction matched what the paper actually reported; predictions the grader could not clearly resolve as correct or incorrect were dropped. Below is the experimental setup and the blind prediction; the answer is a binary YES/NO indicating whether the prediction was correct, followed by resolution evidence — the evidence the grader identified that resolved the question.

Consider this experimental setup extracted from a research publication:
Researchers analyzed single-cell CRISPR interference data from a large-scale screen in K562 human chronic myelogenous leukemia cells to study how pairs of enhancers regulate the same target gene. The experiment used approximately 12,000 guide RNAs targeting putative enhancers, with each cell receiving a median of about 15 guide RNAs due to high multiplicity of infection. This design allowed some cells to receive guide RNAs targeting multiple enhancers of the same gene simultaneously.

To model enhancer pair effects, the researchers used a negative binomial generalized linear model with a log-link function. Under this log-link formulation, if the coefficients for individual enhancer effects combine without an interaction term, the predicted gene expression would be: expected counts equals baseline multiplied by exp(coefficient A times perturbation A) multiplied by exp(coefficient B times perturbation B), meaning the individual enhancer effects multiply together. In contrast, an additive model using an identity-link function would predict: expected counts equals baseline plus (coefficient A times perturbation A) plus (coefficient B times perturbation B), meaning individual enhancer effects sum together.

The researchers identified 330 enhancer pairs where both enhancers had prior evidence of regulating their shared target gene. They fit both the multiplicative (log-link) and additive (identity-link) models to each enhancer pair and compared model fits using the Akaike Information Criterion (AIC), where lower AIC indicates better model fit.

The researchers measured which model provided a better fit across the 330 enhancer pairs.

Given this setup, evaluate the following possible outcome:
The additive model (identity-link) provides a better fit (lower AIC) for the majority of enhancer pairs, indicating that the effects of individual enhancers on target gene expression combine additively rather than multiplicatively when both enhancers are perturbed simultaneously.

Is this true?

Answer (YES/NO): NO